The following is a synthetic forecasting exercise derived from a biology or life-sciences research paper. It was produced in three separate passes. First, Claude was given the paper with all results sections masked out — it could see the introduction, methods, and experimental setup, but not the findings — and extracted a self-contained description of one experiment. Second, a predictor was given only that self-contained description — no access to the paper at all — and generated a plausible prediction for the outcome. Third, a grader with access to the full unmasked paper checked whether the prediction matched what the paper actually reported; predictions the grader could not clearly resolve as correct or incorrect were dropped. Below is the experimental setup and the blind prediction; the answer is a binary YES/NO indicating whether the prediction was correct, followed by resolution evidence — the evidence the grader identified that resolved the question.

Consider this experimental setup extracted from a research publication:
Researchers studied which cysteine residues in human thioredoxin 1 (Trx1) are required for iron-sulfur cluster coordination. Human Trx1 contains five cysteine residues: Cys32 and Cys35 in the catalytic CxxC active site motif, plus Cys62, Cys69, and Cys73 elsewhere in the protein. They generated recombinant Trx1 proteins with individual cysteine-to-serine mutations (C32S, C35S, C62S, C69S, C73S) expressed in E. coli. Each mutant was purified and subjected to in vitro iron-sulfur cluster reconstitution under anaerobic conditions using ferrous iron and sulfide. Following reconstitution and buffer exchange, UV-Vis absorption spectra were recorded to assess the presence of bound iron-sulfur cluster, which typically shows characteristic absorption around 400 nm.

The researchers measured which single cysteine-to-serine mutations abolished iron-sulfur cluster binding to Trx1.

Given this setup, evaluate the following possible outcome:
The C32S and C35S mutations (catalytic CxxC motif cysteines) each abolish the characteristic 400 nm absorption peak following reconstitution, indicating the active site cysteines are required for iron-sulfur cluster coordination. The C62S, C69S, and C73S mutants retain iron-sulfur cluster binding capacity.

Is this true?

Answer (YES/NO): NO